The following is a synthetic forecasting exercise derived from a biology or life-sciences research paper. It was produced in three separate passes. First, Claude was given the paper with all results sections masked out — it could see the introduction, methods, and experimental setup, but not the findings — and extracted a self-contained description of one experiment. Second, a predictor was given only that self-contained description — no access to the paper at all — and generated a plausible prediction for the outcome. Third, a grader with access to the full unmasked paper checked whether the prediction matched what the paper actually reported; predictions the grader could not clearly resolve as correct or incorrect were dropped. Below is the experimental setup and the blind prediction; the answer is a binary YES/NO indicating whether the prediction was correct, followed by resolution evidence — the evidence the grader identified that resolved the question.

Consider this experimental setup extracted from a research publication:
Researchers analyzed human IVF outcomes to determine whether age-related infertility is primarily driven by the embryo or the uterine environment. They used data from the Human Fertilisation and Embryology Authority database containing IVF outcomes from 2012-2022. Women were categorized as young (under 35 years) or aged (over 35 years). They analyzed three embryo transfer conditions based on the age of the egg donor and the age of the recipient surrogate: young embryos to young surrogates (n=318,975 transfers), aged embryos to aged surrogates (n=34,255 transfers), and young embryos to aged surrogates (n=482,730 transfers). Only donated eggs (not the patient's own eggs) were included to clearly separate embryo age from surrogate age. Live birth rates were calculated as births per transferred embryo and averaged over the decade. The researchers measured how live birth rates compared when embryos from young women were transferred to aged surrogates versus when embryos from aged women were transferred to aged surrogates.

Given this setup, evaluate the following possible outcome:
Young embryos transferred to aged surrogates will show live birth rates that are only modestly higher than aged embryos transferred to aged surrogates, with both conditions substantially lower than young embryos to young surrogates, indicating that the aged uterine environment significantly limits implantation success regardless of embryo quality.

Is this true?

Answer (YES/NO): NO